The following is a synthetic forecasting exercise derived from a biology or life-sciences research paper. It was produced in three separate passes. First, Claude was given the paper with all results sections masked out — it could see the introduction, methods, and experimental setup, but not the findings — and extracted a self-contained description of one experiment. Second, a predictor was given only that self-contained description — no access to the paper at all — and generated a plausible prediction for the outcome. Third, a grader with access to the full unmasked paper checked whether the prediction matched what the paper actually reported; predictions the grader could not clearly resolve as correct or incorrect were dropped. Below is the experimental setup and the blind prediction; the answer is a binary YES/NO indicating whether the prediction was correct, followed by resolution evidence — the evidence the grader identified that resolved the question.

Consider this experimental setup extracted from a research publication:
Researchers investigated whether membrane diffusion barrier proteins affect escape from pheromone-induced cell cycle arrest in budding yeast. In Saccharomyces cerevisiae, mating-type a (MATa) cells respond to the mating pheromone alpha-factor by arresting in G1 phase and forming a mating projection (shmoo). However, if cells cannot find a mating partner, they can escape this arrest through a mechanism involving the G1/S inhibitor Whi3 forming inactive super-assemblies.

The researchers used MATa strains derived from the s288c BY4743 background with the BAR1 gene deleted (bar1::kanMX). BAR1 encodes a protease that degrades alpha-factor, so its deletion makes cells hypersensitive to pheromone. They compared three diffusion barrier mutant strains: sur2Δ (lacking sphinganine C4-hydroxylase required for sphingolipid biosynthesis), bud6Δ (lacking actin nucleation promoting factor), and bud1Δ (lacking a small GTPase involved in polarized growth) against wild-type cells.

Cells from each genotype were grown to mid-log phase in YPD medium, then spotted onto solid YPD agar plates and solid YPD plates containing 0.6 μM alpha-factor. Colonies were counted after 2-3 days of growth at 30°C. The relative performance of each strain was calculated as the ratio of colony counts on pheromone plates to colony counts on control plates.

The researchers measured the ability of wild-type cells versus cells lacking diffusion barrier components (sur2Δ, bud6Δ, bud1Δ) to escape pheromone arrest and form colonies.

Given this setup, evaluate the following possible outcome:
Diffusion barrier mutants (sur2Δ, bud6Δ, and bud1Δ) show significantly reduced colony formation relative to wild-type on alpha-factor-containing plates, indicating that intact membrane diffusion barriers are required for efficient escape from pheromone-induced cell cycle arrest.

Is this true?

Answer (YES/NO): NO